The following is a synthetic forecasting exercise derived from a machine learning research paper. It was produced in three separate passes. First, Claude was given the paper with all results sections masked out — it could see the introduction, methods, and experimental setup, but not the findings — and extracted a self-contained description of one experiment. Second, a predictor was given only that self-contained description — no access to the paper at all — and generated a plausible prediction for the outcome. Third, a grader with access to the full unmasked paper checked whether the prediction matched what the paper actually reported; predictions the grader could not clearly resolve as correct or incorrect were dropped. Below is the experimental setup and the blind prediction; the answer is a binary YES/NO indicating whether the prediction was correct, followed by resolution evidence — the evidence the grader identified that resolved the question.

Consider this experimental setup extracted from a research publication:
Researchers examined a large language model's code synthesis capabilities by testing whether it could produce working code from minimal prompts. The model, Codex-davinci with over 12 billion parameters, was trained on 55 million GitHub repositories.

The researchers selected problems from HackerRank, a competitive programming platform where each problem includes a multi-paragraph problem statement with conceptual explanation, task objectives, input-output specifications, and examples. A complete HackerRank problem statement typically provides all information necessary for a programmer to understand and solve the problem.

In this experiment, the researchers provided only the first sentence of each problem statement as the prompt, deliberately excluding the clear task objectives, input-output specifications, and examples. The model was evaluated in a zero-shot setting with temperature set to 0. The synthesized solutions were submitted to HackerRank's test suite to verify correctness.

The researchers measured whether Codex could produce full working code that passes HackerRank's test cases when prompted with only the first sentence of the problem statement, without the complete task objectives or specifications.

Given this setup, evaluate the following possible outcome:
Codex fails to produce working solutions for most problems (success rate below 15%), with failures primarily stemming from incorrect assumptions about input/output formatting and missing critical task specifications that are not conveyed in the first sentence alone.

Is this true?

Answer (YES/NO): NO